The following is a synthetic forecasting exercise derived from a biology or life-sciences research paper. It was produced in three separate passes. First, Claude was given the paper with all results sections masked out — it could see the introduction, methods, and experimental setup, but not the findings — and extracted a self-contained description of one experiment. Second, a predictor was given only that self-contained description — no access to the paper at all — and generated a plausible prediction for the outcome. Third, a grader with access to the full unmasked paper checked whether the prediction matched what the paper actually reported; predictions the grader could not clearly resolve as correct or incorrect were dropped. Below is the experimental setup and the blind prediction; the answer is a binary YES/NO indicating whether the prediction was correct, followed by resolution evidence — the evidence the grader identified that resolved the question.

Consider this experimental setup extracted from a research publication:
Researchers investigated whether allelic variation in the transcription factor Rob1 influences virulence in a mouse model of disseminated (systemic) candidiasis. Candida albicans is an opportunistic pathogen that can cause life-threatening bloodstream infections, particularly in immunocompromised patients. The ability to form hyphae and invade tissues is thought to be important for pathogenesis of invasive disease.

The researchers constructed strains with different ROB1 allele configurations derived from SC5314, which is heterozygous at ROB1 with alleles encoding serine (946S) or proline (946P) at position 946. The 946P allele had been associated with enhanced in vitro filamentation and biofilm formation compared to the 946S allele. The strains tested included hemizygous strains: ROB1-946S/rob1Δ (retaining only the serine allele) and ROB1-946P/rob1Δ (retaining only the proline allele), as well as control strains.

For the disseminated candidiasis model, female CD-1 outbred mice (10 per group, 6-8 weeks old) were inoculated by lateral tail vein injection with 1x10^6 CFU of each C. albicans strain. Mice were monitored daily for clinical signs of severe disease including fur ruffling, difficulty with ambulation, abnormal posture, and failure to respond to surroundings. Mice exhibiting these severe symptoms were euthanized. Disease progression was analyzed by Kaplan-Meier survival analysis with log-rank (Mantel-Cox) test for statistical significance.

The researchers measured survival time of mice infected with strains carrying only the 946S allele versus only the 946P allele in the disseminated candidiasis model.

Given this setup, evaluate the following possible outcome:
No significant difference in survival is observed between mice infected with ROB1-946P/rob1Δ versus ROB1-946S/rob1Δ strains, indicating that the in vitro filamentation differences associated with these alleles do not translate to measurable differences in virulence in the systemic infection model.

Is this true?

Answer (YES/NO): YES